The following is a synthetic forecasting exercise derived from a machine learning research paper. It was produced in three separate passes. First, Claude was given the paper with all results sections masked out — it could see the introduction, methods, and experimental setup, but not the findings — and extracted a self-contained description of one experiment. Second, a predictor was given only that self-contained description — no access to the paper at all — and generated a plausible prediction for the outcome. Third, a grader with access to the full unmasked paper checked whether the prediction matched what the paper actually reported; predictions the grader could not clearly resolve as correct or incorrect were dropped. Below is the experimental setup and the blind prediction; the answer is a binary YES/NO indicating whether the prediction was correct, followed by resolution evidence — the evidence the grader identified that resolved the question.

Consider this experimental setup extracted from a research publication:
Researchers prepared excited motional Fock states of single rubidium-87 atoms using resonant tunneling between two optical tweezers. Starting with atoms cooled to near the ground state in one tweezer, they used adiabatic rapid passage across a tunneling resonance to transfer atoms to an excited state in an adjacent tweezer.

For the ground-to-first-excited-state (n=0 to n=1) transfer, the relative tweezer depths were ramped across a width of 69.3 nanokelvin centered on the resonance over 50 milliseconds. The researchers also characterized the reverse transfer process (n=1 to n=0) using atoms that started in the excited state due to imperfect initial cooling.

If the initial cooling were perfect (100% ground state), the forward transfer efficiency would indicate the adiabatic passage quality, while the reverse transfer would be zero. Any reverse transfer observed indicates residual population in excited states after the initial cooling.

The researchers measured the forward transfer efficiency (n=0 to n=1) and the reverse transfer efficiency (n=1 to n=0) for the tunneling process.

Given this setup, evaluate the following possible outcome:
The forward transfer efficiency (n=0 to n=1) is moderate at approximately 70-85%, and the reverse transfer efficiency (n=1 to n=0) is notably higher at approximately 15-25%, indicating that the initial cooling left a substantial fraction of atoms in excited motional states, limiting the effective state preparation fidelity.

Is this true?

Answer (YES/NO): NO